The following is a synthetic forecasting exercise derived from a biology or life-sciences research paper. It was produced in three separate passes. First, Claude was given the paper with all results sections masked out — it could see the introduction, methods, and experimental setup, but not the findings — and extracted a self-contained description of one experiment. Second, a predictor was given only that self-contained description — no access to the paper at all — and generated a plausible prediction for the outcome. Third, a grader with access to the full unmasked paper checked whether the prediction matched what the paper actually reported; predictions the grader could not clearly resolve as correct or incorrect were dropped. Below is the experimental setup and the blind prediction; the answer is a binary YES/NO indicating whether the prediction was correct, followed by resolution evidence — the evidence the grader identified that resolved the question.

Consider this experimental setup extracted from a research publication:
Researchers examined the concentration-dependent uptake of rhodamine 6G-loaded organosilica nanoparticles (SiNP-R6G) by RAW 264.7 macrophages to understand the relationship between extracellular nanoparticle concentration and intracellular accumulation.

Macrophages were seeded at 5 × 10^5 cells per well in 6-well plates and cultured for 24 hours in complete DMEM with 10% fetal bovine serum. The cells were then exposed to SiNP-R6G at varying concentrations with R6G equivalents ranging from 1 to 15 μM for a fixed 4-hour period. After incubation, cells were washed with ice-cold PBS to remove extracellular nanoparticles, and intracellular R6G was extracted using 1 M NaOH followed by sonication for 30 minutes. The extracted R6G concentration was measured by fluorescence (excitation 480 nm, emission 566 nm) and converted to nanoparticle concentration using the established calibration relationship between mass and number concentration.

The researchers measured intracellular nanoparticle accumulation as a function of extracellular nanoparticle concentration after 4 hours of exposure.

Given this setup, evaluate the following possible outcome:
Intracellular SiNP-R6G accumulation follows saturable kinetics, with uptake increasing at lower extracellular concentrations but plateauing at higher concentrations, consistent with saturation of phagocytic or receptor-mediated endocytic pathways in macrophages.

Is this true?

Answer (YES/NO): YES